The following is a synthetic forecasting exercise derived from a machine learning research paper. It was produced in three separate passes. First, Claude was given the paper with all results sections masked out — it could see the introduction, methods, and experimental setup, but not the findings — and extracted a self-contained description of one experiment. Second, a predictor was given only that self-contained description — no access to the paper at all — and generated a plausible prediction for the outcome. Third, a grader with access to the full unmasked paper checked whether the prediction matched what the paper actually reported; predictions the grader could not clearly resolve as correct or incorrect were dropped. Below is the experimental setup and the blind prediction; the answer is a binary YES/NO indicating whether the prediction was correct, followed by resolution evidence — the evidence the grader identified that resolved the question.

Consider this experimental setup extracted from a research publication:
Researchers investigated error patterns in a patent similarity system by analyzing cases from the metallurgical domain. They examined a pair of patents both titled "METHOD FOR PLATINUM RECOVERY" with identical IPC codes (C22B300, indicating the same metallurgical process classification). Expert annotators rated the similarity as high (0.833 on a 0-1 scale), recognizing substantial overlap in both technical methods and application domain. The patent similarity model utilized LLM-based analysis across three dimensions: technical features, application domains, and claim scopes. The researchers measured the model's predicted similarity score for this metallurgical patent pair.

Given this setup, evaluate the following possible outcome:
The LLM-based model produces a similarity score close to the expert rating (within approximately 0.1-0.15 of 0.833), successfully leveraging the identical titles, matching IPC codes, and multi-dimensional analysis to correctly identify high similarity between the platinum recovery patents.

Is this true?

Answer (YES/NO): NO